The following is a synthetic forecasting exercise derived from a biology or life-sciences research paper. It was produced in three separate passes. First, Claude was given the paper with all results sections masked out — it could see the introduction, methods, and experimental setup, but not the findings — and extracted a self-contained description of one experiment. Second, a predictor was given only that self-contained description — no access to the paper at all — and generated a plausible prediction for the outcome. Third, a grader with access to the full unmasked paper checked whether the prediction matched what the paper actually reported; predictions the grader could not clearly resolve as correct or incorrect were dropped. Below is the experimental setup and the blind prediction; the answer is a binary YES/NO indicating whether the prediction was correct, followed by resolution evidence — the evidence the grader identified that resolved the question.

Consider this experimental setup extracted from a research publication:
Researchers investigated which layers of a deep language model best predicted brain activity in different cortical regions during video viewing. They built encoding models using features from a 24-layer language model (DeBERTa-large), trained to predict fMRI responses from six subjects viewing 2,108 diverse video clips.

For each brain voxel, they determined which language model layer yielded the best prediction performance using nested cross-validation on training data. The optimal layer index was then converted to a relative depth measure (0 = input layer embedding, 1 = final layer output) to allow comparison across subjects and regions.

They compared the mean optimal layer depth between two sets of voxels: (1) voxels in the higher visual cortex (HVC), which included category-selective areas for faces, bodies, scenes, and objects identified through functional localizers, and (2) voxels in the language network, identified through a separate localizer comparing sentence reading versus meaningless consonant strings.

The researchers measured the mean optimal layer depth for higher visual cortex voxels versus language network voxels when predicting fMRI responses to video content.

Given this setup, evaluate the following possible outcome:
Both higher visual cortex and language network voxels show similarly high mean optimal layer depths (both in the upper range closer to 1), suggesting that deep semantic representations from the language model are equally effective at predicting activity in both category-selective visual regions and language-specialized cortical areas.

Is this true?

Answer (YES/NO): NO